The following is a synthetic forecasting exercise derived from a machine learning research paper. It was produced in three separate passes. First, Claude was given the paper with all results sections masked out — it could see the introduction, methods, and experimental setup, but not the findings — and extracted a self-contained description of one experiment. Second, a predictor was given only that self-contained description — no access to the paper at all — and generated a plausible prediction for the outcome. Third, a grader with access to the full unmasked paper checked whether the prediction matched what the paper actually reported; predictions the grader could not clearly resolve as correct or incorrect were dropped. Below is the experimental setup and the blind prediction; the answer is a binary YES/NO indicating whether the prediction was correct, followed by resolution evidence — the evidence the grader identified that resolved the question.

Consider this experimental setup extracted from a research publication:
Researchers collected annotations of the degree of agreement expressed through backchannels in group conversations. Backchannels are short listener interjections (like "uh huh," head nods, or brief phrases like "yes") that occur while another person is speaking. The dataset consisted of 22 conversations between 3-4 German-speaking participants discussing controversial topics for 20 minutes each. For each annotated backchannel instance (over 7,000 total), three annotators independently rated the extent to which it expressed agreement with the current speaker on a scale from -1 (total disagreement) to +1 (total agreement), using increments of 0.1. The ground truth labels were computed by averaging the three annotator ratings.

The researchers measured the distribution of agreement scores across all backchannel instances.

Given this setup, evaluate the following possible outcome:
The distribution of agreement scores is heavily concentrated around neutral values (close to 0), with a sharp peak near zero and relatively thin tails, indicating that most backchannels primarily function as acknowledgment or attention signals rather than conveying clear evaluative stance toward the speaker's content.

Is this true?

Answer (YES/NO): NO